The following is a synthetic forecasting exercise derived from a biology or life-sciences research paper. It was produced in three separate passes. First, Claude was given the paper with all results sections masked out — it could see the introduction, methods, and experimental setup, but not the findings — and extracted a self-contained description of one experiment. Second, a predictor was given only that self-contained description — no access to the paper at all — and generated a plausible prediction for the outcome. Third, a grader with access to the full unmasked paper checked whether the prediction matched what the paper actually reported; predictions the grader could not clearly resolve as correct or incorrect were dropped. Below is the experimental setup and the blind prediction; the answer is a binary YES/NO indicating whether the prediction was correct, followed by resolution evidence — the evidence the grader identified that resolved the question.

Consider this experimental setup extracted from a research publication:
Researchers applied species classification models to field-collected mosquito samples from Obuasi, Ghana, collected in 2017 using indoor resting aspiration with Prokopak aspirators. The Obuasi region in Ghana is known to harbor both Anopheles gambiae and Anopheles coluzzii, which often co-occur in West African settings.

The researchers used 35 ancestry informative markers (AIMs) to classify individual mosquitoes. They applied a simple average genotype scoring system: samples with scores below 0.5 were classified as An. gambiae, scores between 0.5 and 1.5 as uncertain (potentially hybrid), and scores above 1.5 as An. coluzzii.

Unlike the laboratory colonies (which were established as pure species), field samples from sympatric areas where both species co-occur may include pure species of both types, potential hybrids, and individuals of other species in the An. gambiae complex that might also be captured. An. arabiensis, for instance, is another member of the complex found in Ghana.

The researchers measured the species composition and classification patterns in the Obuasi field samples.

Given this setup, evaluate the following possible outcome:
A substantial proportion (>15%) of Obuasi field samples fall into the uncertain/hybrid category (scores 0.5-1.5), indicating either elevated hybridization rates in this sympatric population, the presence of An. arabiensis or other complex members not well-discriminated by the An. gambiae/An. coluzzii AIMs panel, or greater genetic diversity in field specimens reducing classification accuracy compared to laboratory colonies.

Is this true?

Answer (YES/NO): NO